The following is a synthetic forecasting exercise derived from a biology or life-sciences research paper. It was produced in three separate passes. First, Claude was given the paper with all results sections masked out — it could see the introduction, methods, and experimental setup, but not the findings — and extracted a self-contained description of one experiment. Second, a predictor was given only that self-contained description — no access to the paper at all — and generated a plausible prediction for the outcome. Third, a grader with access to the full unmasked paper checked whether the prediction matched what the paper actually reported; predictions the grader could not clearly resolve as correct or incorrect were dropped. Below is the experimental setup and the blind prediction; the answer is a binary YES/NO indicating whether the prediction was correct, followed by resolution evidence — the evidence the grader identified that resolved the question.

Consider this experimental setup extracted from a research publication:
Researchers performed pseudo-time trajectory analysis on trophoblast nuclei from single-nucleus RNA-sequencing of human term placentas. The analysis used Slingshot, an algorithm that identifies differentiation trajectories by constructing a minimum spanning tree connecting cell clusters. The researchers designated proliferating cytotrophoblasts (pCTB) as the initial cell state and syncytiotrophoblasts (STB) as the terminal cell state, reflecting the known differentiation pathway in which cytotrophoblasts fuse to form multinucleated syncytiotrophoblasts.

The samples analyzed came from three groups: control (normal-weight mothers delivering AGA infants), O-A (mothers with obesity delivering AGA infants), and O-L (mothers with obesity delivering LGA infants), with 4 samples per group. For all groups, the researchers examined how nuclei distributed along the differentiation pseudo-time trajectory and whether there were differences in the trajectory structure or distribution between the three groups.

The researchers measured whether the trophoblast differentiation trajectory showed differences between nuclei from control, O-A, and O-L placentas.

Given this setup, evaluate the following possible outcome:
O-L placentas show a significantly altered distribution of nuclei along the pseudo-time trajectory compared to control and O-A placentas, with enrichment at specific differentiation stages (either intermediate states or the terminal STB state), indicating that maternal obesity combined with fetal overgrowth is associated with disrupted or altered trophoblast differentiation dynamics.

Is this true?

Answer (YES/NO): NO